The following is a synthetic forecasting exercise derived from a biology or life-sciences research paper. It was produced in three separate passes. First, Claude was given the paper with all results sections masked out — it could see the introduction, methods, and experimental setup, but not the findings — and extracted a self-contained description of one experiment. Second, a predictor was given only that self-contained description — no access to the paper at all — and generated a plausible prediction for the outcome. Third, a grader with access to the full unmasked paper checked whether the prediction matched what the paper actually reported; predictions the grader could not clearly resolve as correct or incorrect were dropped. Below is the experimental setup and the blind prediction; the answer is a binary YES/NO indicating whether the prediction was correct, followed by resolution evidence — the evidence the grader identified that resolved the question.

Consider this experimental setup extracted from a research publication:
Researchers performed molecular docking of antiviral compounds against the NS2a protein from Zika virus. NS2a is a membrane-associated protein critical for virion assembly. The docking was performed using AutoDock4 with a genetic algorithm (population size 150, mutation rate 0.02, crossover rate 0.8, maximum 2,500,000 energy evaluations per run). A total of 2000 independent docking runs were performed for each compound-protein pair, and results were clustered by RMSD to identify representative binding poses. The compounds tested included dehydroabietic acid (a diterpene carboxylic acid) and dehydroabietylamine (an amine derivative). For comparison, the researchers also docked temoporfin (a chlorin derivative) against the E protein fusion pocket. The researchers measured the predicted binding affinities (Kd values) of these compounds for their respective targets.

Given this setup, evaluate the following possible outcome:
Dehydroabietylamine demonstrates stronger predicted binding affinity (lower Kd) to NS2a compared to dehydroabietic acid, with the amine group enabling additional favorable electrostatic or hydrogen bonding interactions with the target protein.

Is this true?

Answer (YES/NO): NO